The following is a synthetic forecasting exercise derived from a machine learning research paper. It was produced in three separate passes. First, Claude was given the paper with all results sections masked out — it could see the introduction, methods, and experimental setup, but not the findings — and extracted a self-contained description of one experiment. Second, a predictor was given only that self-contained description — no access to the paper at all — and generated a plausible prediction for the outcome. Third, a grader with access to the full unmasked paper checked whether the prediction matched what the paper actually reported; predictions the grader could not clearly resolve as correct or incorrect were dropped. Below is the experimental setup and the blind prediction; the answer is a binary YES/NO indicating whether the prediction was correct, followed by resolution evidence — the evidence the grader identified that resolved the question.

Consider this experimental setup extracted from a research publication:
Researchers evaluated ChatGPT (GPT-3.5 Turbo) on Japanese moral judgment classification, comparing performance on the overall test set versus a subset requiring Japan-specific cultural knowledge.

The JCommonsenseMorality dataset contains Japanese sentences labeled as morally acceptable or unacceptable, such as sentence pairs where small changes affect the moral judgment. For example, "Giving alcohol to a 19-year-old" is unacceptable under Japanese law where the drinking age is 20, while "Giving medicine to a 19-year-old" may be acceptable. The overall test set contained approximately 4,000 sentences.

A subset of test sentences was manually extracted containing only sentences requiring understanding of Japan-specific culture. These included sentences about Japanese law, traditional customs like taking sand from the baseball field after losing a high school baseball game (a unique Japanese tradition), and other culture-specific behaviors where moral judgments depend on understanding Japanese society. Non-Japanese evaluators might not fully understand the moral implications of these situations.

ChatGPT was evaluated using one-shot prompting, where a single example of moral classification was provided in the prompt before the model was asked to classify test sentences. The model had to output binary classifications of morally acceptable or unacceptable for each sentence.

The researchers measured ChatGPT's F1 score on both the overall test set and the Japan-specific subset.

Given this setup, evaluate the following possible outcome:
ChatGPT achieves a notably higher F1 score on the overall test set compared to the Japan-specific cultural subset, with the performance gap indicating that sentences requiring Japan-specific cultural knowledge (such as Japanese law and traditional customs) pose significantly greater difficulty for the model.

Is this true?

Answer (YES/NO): YES